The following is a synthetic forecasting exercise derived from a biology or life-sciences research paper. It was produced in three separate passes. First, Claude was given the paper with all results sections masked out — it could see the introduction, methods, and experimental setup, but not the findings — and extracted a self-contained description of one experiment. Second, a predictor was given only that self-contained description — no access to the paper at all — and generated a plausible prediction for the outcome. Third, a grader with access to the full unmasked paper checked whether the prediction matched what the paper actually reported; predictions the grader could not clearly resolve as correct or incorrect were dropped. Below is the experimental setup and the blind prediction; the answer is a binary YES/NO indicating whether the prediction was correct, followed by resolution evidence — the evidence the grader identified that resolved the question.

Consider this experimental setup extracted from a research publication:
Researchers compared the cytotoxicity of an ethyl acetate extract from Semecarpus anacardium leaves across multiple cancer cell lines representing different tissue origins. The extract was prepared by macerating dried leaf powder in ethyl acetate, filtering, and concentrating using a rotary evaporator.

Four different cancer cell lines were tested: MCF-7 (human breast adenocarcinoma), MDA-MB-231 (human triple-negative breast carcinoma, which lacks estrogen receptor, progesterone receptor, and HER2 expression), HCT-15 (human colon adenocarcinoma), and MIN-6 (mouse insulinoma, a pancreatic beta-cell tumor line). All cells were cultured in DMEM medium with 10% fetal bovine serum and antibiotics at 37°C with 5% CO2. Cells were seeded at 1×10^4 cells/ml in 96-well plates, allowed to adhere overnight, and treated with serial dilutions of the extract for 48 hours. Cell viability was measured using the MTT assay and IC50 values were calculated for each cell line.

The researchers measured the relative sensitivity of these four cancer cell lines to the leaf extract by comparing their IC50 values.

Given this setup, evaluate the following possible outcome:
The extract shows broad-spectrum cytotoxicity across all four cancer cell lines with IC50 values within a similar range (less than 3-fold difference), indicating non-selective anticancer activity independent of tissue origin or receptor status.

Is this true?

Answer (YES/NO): NO